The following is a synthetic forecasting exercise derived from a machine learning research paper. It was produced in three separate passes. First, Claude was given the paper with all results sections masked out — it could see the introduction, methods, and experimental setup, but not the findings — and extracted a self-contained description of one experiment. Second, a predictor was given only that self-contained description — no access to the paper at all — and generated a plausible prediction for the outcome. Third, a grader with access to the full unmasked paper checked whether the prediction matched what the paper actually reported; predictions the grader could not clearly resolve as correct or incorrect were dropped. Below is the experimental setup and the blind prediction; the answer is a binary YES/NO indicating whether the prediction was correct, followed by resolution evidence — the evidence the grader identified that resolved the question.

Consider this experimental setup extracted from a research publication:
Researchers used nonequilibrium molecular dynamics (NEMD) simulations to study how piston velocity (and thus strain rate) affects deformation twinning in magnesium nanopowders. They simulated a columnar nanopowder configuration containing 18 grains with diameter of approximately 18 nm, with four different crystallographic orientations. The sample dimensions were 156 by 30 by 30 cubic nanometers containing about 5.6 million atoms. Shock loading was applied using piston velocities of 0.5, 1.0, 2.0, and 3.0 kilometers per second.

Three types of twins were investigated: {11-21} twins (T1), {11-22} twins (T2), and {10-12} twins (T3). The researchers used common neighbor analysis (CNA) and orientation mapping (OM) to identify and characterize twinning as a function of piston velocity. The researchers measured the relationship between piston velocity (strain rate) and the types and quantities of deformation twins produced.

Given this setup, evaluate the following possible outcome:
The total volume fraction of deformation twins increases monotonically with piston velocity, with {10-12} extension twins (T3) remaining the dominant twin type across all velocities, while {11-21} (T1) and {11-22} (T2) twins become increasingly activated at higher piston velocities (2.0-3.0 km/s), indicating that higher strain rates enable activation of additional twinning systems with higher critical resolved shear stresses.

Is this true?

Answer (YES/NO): NO